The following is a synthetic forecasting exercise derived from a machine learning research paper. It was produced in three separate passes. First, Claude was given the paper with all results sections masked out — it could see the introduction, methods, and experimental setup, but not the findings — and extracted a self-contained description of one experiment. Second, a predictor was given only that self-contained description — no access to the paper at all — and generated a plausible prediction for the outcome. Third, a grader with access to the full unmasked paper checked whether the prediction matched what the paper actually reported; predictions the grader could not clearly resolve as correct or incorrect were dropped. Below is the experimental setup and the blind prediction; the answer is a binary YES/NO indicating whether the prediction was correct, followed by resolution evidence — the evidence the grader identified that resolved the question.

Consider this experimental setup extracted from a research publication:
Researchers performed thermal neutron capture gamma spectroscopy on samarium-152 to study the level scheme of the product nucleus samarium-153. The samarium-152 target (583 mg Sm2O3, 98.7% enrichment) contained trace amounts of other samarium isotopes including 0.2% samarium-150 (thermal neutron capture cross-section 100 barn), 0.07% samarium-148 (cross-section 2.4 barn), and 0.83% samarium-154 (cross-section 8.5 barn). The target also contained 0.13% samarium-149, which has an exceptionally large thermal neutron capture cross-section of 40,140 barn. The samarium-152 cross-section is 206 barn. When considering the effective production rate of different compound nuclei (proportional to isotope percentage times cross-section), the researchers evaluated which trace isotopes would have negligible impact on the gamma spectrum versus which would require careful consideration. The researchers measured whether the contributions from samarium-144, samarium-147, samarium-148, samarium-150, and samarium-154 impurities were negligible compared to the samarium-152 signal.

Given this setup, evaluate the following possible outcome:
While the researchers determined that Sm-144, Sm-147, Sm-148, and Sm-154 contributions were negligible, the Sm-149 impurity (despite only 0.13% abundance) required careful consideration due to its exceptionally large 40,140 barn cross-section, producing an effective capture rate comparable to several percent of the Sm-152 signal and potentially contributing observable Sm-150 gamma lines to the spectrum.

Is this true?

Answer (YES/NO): NO